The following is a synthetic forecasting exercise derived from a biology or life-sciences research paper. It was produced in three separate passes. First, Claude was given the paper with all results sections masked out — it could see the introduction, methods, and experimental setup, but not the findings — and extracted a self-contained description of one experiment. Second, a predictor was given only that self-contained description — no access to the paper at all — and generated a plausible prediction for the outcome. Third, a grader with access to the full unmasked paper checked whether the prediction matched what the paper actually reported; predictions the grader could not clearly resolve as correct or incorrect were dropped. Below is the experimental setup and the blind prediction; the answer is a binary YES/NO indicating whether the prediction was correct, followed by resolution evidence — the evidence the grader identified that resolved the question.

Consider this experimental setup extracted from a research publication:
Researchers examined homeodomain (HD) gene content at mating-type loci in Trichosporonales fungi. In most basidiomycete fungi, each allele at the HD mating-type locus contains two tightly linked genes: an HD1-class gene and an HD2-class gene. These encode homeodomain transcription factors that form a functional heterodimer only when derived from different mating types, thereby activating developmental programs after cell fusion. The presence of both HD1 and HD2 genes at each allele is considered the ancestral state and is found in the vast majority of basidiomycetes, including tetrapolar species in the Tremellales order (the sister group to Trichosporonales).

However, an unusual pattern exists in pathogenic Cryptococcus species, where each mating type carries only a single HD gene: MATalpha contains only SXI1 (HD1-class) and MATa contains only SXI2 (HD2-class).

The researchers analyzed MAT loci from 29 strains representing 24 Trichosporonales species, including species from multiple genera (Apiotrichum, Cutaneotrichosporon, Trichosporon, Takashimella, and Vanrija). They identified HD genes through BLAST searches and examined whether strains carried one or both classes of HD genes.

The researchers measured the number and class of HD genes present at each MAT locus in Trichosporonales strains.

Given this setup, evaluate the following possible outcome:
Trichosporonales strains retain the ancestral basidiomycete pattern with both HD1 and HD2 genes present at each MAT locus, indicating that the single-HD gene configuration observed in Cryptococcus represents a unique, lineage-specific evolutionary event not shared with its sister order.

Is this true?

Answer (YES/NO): NO